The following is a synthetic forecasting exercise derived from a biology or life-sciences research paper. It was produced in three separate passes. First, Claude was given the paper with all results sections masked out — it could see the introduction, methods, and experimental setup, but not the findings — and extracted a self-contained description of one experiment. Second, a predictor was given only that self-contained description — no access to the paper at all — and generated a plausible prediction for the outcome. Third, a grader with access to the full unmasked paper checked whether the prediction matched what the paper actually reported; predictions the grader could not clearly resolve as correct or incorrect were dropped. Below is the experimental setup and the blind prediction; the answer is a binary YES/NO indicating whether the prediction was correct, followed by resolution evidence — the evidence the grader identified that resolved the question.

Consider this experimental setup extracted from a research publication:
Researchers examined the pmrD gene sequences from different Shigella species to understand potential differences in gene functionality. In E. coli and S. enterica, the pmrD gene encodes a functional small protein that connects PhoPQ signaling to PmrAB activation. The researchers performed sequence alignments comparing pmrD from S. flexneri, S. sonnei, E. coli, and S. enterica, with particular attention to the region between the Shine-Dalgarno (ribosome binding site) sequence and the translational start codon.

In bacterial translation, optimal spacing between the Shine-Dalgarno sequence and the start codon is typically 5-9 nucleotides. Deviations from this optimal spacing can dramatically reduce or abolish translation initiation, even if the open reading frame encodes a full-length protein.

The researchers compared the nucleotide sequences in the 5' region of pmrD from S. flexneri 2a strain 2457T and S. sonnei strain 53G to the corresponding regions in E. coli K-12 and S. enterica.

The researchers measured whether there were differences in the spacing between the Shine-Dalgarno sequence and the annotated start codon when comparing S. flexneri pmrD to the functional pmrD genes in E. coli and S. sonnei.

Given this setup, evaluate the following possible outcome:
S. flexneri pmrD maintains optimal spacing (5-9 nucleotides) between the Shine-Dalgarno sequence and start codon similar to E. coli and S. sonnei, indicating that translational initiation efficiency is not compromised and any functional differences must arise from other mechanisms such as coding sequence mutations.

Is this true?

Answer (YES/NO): NO